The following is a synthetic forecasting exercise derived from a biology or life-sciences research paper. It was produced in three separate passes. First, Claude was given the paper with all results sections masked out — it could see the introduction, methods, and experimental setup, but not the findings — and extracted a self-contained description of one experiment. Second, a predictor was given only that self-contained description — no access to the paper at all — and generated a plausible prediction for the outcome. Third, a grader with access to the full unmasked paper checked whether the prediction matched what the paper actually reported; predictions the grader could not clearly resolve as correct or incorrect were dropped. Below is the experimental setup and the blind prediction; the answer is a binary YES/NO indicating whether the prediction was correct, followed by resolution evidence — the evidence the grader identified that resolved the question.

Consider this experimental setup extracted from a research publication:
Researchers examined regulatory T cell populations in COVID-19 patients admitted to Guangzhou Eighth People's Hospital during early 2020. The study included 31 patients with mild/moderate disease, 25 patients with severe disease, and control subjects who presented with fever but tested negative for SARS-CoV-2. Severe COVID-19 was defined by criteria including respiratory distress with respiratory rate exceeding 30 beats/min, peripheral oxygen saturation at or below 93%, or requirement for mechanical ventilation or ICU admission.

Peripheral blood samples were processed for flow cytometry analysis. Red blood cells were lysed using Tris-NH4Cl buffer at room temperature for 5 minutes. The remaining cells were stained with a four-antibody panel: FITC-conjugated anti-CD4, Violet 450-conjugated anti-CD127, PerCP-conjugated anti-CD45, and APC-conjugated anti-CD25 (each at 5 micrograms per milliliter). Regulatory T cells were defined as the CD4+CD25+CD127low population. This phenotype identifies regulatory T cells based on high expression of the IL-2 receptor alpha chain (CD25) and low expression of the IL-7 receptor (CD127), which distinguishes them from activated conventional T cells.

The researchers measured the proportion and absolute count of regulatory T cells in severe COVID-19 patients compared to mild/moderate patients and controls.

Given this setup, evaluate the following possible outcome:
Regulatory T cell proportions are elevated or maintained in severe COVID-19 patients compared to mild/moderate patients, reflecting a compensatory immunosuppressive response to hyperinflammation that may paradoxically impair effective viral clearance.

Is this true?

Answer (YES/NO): NO